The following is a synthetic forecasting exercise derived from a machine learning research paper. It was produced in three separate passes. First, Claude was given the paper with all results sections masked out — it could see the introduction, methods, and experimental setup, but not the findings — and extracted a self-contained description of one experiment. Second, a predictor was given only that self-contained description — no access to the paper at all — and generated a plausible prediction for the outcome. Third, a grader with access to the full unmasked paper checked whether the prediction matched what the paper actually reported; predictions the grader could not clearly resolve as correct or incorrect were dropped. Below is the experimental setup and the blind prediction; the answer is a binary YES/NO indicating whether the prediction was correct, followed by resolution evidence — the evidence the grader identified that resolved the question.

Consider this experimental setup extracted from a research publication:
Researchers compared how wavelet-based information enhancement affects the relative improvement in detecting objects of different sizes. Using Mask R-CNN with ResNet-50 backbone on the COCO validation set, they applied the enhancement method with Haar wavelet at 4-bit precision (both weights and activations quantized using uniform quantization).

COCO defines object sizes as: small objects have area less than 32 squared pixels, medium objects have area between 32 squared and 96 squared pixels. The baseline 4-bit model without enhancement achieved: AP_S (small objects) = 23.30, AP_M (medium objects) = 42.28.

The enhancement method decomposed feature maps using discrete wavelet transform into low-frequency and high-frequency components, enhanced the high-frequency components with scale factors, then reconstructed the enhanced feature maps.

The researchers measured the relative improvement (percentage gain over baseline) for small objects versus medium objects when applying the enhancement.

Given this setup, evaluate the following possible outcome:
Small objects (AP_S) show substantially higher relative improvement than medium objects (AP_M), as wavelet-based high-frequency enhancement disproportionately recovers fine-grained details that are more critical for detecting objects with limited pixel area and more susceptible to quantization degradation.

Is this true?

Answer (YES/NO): YES